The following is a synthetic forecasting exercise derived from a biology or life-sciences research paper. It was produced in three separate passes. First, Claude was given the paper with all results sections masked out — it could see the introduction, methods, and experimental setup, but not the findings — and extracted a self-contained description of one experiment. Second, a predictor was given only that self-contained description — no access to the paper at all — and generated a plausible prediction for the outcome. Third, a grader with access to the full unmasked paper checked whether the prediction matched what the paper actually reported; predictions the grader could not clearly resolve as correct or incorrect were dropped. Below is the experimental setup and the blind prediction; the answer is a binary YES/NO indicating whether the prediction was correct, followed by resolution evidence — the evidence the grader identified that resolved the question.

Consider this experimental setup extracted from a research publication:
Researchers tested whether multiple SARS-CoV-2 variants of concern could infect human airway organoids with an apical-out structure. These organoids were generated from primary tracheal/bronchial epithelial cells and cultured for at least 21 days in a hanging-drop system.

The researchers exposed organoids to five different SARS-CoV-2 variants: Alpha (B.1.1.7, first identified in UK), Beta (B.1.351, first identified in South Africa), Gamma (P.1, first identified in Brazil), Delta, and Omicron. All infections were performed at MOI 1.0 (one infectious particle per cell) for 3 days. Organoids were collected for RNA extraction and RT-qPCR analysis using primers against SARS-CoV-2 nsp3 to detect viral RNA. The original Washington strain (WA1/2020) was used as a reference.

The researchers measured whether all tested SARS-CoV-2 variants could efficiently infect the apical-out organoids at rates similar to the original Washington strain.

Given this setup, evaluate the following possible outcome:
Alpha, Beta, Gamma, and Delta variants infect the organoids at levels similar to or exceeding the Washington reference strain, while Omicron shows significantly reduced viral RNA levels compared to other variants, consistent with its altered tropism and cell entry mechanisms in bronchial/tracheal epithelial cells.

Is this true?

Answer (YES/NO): NO